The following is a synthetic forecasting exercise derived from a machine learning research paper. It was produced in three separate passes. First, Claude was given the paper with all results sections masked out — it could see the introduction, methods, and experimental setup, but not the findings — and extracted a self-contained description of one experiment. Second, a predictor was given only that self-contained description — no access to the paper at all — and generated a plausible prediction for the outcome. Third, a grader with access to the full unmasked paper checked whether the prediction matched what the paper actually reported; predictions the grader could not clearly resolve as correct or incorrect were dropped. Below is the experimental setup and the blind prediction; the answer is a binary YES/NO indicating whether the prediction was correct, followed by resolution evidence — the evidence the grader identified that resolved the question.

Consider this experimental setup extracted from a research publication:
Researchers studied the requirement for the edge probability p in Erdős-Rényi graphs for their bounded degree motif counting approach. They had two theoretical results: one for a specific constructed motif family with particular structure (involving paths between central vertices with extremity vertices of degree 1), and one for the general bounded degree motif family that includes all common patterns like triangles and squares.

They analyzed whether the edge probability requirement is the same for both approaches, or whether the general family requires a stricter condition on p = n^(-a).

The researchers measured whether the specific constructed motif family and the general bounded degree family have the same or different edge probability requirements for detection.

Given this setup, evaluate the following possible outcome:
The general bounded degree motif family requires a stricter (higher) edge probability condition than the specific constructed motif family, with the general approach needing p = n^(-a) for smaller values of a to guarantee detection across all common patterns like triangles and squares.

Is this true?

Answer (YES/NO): YES